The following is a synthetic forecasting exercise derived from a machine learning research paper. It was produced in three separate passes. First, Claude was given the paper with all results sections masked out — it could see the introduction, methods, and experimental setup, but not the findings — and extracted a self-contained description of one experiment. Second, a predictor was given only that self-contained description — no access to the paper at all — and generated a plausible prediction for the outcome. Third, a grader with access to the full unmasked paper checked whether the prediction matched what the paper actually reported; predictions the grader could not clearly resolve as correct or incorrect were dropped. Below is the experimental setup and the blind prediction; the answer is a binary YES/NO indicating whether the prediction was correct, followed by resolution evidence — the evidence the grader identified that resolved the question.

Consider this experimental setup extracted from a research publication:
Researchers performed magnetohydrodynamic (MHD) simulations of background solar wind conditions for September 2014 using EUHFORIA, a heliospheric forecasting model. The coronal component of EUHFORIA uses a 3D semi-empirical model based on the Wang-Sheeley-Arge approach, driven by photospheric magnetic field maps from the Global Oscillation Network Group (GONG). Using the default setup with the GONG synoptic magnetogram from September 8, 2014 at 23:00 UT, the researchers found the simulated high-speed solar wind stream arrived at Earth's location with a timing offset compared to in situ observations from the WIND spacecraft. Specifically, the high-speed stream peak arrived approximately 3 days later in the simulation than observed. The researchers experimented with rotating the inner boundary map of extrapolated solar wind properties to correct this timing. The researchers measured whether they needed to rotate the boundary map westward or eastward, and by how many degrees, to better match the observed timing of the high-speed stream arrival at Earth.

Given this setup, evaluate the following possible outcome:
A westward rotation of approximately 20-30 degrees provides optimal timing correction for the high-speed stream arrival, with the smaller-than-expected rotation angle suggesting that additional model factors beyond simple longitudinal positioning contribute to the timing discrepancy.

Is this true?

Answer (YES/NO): NO